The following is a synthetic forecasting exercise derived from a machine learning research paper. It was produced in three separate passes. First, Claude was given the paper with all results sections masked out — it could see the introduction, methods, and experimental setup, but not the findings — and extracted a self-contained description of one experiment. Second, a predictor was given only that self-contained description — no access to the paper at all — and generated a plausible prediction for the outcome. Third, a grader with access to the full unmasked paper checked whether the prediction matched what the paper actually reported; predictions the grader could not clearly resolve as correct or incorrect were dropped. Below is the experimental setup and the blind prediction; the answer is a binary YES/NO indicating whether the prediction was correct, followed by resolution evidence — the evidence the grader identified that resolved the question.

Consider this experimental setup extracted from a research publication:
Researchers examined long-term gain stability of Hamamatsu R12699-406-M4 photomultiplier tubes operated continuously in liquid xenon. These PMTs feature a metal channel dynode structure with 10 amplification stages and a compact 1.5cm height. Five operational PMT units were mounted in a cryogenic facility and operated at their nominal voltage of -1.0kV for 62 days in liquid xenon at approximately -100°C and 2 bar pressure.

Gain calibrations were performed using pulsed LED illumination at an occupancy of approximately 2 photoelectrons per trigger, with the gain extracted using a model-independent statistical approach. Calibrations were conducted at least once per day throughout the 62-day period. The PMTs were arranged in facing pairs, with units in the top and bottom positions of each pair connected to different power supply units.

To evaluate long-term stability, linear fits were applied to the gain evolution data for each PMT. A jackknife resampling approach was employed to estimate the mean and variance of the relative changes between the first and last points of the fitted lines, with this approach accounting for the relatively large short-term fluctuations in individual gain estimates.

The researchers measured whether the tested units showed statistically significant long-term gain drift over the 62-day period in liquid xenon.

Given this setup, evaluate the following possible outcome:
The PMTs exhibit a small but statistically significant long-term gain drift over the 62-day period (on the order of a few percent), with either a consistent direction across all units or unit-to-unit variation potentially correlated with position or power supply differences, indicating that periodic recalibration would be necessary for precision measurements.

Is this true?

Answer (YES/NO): NO